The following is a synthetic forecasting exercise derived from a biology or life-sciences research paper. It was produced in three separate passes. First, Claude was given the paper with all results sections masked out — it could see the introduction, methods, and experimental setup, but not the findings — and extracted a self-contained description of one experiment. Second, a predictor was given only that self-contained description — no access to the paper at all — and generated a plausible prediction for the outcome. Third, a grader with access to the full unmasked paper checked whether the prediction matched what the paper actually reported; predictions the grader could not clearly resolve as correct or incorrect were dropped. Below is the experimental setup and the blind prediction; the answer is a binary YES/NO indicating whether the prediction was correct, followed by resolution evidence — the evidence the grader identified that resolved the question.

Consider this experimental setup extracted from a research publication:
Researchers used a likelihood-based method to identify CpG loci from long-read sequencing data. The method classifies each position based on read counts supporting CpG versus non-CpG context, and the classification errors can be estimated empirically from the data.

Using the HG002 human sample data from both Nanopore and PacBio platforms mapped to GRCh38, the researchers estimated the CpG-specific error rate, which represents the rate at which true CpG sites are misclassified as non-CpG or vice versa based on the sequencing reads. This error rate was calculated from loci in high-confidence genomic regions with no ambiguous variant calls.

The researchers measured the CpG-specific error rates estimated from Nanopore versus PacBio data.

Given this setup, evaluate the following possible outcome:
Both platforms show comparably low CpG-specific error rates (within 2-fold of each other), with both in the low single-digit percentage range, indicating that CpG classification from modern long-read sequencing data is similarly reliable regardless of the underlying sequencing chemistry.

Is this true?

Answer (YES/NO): YES